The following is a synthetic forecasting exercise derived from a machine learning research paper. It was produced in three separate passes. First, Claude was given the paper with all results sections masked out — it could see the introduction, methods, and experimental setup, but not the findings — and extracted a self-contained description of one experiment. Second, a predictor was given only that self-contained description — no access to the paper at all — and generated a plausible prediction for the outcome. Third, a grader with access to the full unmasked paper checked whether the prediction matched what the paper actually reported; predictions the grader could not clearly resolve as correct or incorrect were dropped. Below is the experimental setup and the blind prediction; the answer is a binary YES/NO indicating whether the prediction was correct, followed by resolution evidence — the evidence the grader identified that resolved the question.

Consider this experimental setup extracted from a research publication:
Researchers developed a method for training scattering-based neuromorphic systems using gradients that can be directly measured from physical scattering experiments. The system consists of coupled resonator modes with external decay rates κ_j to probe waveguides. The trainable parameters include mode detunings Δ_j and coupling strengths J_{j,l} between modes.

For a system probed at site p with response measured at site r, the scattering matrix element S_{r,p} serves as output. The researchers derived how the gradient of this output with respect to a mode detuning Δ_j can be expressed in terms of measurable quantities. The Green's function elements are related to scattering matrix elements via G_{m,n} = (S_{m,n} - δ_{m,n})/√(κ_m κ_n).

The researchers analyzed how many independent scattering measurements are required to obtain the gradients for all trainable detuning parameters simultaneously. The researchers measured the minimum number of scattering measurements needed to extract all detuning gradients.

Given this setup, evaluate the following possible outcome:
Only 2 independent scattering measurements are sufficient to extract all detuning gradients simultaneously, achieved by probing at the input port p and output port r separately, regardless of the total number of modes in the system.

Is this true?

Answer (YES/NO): NO